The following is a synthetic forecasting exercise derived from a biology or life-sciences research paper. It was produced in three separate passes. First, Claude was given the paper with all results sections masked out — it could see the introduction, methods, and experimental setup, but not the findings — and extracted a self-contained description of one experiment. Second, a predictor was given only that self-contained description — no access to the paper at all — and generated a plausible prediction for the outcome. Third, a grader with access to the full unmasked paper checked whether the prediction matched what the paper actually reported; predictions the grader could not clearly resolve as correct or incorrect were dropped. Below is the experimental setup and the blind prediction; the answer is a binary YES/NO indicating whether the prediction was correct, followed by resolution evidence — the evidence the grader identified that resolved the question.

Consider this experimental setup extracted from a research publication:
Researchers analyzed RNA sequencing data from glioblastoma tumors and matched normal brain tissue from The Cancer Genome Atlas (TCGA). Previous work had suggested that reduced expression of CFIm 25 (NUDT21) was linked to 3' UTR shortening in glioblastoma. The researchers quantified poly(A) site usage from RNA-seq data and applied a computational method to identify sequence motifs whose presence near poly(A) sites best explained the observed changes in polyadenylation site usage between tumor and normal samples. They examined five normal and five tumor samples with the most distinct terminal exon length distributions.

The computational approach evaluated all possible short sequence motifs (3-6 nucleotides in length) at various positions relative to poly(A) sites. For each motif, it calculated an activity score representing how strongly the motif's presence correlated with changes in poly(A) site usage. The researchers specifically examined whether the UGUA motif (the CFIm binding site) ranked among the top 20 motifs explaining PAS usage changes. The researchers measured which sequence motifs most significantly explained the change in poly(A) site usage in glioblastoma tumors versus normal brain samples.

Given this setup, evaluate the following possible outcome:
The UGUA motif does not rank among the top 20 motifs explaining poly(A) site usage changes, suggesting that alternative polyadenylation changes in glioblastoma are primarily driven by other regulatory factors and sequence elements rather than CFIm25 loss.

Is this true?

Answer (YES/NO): YES